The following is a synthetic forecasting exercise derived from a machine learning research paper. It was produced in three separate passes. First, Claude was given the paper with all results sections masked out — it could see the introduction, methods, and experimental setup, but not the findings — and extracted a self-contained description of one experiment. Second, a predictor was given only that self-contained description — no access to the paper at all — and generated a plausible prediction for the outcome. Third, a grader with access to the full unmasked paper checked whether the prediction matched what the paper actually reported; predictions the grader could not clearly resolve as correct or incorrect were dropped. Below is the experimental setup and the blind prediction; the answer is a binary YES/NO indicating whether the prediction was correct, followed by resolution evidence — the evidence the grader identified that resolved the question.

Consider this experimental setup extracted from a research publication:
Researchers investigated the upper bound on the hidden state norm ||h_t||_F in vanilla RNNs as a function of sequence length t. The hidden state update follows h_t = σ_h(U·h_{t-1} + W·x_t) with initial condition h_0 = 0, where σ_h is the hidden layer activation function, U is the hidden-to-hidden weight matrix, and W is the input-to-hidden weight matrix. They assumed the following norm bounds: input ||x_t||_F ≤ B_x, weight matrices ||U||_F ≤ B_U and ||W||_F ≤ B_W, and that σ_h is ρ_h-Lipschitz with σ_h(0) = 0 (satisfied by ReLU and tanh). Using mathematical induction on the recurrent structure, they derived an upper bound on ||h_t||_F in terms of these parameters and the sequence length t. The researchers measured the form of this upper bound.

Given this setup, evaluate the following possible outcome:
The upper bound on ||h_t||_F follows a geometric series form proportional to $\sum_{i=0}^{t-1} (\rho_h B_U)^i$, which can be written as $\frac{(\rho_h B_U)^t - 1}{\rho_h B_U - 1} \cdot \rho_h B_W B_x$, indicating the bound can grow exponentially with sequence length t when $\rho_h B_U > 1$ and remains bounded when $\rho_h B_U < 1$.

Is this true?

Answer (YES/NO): YES